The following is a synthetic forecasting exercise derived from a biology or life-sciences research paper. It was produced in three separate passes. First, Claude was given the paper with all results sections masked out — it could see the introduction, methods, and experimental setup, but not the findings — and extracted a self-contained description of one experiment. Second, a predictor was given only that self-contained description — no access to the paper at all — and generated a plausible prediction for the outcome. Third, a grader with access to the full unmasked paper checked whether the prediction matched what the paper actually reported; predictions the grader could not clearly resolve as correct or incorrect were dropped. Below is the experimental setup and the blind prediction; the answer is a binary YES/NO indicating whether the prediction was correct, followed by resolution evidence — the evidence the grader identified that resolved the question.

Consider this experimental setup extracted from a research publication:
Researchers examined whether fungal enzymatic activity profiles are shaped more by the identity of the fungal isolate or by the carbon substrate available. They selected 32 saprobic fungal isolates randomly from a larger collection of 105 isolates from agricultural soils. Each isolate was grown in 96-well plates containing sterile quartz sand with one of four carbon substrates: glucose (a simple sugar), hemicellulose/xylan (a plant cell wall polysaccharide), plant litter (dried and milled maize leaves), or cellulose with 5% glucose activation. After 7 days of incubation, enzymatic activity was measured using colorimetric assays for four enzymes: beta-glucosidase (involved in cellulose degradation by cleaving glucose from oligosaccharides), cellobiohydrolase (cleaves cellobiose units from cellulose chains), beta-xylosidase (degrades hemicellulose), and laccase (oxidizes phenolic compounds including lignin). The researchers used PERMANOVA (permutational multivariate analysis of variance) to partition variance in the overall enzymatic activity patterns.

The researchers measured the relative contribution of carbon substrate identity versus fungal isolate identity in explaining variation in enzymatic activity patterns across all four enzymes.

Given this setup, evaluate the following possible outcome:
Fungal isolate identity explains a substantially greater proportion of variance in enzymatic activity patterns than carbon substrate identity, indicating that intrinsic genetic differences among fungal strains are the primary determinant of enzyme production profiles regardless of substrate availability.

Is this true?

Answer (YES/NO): NO